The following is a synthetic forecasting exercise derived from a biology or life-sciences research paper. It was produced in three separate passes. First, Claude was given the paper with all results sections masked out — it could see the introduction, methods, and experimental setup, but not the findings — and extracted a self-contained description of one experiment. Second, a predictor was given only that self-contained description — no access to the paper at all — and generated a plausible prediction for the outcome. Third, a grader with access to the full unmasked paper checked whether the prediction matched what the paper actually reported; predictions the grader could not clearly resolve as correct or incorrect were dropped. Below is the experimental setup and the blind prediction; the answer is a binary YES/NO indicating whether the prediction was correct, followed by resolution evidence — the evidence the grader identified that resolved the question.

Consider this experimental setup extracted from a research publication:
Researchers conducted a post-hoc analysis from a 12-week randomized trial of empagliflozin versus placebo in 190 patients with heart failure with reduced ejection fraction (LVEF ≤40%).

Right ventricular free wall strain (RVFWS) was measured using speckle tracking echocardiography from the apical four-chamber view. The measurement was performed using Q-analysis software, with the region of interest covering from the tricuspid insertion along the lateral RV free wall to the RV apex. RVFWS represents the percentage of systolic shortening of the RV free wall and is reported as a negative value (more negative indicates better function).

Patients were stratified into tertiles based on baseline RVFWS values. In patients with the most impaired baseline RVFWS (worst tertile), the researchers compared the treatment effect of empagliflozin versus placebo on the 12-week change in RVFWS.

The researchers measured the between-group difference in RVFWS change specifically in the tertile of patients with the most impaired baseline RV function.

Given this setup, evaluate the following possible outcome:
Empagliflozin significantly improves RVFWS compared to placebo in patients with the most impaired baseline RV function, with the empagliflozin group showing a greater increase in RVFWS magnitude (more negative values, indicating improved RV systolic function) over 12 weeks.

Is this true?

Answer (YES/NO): YES